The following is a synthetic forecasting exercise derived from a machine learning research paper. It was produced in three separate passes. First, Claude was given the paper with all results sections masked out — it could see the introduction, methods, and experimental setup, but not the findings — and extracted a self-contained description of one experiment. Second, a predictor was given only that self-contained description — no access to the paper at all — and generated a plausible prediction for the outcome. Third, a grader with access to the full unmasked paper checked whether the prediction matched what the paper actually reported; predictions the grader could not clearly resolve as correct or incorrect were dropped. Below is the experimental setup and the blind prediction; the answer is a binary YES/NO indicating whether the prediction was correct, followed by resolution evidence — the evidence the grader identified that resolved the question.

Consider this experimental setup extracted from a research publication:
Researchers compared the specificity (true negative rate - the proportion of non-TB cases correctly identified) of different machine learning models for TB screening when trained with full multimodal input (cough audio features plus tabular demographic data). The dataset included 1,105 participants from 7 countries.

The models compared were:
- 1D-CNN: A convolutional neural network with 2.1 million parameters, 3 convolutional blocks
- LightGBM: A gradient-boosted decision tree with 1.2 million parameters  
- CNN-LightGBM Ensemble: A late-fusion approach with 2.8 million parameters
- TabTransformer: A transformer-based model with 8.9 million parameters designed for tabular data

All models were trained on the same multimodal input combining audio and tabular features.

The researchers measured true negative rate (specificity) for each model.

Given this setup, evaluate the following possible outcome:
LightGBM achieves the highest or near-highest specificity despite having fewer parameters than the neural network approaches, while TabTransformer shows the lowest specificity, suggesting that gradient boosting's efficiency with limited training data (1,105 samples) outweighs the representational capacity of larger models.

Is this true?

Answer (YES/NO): NO